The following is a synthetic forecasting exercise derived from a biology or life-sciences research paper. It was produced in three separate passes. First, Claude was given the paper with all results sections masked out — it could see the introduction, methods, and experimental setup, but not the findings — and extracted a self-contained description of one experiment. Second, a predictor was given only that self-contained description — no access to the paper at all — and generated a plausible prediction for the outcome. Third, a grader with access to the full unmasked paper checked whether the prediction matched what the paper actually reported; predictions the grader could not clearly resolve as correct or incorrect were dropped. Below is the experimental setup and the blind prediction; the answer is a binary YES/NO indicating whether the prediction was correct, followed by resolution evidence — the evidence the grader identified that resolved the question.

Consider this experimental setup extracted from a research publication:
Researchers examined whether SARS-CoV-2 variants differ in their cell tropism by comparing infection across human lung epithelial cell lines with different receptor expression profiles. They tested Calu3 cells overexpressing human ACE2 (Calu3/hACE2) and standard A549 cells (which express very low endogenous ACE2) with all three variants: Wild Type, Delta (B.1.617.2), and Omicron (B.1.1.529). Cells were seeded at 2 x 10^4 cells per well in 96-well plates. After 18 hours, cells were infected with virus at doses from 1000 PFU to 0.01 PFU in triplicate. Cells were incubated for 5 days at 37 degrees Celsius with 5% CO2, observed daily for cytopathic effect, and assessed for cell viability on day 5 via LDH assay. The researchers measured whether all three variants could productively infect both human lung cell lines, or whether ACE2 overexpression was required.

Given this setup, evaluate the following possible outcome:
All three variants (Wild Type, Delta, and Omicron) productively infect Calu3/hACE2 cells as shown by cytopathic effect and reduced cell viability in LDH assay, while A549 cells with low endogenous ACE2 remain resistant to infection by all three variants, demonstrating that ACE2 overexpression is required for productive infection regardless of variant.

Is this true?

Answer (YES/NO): NO